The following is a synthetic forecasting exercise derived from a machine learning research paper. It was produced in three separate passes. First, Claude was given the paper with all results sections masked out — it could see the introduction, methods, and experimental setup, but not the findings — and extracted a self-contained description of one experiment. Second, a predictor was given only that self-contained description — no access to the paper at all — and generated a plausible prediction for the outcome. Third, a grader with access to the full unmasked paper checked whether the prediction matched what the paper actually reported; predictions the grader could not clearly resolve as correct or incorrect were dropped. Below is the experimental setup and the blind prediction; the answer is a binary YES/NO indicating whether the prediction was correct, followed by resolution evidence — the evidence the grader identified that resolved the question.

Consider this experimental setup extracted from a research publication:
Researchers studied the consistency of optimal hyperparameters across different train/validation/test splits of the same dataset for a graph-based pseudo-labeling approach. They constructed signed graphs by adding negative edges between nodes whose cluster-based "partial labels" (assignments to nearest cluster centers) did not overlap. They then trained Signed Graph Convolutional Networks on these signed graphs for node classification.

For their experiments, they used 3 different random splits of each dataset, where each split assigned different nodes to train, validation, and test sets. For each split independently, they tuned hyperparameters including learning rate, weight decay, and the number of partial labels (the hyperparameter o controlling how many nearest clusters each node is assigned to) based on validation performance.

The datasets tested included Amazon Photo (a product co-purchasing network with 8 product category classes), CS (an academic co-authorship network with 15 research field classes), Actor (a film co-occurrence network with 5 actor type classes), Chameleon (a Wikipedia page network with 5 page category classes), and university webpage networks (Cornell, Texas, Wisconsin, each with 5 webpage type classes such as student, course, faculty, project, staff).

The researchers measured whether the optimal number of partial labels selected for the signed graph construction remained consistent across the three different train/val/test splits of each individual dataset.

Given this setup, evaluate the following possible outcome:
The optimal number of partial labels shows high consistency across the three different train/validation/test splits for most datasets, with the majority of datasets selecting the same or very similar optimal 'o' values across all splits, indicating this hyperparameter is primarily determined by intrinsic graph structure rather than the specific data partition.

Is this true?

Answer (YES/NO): YES